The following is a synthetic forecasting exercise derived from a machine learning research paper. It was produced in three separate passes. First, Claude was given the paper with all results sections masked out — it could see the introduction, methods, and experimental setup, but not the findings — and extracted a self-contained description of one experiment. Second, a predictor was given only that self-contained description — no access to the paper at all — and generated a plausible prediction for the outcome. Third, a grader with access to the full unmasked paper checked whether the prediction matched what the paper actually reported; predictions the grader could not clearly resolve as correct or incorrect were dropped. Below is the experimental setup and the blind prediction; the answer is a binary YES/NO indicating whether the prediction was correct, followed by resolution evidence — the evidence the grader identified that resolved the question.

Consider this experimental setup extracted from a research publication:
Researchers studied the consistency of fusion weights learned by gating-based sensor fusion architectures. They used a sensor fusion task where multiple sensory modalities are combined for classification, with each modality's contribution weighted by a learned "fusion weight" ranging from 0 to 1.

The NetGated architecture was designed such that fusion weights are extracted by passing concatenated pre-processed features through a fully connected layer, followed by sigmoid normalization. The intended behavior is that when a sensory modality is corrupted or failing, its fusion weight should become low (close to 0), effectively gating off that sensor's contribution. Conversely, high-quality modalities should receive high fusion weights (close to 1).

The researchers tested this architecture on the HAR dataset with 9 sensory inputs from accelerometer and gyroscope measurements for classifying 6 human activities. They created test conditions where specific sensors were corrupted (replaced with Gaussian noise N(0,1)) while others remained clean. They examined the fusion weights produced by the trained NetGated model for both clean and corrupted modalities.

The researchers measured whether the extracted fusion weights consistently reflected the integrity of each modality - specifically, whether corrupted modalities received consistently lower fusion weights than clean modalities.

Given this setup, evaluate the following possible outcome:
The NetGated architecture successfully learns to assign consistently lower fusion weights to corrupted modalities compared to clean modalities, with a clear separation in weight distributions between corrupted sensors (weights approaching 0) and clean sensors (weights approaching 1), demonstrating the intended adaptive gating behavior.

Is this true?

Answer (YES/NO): NO